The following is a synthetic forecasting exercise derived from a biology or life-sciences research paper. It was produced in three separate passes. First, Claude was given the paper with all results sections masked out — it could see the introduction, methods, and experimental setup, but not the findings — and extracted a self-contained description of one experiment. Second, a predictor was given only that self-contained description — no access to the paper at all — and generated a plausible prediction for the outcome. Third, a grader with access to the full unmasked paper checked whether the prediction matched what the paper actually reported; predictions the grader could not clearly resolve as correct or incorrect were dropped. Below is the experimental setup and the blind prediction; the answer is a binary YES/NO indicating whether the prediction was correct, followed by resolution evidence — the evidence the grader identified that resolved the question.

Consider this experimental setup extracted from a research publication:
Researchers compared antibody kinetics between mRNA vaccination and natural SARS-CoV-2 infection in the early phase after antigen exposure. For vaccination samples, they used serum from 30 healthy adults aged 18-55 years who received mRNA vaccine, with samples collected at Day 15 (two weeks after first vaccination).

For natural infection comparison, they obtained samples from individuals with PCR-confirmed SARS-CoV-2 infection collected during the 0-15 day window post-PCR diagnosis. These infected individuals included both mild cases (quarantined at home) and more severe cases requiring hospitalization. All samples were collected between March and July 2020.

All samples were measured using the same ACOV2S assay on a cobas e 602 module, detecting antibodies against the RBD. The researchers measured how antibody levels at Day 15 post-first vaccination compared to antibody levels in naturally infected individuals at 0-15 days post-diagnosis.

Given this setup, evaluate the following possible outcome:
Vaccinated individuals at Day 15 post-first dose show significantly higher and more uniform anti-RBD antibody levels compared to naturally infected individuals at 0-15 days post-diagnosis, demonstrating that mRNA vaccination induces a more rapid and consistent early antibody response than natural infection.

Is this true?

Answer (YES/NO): NO